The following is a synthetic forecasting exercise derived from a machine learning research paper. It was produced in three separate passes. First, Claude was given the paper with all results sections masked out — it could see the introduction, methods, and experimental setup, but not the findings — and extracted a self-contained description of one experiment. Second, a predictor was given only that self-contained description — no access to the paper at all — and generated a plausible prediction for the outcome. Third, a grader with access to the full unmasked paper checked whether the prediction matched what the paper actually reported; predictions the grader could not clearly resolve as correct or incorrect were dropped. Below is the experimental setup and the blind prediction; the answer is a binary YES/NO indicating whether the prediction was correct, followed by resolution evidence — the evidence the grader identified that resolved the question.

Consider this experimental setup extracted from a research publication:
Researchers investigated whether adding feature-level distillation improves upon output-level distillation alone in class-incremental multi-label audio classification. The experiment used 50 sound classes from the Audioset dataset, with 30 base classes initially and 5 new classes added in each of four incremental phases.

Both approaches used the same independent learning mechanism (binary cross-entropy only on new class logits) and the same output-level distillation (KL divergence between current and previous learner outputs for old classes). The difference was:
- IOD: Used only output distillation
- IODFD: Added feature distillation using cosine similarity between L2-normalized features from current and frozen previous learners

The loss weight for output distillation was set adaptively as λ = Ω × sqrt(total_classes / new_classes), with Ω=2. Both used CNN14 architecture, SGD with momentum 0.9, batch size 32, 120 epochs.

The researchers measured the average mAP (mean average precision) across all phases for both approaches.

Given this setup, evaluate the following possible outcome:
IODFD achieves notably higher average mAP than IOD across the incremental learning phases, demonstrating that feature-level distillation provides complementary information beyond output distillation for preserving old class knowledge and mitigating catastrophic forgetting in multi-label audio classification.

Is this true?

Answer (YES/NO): YES